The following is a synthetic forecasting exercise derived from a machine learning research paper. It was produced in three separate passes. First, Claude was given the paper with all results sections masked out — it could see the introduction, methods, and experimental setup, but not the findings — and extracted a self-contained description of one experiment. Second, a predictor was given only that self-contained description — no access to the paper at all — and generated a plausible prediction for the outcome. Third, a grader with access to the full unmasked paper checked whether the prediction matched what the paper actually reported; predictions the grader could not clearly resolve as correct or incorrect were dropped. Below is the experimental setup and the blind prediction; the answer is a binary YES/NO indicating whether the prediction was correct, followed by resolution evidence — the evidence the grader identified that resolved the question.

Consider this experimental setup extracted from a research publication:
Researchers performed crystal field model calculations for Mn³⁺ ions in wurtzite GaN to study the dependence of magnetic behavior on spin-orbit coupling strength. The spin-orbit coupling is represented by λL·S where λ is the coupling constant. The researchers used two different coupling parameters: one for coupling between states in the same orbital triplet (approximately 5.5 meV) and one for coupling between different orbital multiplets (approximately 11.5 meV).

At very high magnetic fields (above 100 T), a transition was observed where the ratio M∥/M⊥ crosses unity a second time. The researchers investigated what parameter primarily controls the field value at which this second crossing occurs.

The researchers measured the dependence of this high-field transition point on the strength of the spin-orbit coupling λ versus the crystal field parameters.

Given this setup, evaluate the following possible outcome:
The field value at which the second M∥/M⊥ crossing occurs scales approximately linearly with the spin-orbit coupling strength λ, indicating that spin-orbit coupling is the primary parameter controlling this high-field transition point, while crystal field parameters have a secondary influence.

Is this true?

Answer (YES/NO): YES